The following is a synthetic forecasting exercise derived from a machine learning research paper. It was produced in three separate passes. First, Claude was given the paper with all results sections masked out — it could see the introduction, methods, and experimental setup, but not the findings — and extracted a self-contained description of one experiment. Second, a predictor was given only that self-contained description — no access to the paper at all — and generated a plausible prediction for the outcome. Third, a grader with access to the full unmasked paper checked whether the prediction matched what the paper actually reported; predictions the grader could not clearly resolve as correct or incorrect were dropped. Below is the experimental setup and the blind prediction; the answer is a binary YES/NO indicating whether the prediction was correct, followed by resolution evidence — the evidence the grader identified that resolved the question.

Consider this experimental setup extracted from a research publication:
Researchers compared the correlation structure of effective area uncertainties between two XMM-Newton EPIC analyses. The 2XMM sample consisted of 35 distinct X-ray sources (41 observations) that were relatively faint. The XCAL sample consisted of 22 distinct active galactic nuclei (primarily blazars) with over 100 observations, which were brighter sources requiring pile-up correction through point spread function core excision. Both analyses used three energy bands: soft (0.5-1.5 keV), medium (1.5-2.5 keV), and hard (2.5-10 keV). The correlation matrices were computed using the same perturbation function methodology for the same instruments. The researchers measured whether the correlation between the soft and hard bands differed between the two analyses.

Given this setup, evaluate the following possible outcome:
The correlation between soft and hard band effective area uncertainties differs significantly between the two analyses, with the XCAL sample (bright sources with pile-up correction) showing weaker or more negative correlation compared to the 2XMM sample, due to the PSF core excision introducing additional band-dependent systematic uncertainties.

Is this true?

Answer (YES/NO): NO